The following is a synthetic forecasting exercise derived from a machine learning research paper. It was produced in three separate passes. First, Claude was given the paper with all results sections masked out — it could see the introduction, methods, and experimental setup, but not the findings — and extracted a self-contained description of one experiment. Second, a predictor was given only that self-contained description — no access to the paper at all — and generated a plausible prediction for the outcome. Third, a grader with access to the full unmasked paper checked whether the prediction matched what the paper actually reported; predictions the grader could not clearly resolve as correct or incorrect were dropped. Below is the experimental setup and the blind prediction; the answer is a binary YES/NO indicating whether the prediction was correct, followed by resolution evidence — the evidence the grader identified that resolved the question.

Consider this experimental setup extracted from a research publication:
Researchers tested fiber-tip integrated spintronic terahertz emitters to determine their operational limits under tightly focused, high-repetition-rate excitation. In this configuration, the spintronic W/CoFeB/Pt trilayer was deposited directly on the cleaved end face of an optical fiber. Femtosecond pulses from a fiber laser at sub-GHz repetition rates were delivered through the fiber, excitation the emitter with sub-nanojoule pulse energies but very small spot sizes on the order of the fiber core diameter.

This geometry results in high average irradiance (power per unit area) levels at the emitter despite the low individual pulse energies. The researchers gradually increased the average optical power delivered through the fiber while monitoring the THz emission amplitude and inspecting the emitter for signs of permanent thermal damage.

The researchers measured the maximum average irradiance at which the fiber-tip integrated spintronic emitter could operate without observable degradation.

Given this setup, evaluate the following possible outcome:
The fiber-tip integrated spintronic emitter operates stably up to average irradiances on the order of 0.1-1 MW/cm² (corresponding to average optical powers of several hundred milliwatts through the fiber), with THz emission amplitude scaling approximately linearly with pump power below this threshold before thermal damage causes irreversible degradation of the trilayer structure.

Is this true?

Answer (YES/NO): NO